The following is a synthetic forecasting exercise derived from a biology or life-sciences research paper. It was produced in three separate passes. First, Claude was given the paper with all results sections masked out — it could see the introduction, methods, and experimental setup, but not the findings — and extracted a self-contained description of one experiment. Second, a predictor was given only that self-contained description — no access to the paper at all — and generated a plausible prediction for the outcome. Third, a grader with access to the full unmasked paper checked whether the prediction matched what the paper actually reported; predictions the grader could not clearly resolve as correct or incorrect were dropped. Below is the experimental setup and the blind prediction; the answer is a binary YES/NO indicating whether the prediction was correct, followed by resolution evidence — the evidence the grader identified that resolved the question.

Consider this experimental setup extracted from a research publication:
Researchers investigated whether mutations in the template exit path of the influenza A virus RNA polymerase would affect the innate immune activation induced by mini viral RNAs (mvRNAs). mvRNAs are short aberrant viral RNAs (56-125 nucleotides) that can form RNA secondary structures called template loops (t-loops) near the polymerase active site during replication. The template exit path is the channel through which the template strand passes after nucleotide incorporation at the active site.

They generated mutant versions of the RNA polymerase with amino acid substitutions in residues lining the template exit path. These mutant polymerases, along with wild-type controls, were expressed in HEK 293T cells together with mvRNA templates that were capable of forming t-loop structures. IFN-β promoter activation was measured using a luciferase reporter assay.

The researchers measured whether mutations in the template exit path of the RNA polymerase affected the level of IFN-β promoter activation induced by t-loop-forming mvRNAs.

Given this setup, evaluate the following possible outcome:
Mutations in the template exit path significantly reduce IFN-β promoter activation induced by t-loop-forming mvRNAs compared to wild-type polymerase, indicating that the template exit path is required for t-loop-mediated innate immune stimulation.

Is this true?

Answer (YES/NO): NO